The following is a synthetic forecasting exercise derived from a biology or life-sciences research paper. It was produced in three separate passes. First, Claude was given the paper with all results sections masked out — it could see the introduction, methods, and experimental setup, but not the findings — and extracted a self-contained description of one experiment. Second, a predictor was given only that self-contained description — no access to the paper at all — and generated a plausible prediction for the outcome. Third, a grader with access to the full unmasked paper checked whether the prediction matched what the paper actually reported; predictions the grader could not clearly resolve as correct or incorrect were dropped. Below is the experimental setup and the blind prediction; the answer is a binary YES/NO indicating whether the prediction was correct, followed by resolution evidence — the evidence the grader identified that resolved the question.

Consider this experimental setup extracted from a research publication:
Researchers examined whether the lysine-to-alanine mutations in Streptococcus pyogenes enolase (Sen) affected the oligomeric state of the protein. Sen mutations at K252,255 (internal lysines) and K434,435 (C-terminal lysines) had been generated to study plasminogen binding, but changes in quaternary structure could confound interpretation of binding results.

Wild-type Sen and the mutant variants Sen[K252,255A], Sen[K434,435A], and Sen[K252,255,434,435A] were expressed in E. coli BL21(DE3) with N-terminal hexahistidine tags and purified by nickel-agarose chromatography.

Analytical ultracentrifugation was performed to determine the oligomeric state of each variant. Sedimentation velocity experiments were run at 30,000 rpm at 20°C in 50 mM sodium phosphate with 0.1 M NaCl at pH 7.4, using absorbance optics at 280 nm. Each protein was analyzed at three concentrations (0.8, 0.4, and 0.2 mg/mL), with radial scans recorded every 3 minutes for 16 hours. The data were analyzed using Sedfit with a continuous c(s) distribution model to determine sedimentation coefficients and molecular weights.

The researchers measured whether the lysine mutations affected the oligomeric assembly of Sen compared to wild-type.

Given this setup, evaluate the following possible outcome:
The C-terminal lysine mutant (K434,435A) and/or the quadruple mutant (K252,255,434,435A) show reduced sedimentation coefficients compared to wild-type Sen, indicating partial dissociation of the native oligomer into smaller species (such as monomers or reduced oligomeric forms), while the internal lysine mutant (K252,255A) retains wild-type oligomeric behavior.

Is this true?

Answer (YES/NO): NO